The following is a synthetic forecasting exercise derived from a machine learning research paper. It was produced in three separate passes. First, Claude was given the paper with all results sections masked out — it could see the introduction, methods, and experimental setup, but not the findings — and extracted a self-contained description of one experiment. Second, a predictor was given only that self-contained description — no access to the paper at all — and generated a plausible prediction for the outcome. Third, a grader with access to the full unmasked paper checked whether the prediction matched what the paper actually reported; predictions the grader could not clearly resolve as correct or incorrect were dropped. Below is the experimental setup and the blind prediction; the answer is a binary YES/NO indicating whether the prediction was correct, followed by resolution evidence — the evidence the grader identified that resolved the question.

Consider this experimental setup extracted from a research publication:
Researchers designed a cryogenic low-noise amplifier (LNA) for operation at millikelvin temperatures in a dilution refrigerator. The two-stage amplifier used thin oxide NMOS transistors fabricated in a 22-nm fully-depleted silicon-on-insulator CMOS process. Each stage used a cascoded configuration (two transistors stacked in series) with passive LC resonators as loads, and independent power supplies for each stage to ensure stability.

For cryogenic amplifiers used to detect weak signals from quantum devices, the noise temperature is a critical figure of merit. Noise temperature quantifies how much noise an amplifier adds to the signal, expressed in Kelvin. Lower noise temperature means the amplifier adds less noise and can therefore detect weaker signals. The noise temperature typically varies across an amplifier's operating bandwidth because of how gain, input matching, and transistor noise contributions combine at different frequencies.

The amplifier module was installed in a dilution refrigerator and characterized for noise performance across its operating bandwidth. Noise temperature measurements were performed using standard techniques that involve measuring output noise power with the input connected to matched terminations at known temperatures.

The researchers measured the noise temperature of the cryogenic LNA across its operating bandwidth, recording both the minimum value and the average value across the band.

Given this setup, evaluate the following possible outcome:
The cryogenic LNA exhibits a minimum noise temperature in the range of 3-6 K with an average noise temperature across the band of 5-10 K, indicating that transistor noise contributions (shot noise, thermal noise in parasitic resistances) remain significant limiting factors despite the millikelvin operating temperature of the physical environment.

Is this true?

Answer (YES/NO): YES